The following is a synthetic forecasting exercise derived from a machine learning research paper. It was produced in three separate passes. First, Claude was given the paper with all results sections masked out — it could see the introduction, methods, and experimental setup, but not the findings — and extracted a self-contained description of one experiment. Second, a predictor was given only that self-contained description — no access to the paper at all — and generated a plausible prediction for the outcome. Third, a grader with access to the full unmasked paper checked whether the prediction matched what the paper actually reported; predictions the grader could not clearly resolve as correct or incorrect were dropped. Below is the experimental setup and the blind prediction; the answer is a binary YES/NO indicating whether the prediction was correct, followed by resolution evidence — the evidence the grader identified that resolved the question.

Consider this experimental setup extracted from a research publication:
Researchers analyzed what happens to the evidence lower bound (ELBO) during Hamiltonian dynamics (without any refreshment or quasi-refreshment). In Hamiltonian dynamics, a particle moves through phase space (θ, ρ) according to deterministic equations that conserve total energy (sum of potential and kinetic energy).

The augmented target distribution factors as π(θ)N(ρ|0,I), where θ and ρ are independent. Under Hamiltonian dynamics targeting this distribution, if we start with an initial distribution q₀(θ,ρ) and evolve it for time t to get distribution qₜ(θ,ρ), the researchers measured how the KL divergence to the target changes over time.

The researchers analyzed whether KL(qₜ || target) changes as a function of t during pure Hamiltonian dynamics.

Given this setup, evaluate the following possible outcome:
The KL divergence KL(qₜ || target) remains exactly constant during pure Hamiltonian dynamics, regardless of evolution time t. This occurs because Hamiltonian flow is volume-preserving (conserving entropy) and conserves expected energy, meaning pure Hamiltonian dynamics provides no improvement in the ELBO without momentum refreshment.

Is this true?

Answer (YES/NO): YES